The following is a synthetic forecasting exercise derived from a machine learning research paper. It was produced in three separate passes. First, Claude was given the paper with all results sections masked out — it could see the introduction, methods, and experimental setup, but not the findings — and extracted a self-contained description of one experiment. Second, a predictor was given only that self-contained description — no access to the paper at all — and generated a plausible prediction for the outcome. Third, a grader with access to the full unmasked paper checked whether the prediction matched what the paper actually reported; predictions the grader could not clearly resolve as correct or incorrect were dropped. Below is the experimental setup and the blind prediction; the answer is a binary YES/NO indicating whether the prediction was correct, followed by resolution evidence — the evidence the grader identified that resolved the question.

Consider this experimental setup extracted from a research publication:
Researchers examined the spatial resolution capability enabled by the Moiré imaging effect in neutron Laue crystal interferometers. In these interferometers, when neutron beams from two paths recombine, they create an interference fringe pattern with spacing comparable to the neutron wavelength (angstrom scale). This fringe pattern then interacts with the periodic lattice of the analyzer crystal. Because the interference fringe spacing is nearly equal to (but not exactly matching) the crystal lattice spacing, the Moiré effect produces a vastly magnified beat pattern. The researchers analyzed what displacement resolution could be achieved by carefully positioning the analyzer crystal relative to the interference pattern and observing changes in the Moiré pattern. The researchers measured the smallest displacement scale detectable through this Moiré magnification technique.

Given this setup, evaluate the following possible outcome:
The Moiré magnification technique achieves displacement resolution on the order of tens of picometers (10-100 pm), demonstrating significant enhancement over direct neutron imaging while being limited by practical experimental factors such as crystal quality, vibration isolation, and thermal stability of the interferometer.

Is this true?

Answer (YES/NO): YES